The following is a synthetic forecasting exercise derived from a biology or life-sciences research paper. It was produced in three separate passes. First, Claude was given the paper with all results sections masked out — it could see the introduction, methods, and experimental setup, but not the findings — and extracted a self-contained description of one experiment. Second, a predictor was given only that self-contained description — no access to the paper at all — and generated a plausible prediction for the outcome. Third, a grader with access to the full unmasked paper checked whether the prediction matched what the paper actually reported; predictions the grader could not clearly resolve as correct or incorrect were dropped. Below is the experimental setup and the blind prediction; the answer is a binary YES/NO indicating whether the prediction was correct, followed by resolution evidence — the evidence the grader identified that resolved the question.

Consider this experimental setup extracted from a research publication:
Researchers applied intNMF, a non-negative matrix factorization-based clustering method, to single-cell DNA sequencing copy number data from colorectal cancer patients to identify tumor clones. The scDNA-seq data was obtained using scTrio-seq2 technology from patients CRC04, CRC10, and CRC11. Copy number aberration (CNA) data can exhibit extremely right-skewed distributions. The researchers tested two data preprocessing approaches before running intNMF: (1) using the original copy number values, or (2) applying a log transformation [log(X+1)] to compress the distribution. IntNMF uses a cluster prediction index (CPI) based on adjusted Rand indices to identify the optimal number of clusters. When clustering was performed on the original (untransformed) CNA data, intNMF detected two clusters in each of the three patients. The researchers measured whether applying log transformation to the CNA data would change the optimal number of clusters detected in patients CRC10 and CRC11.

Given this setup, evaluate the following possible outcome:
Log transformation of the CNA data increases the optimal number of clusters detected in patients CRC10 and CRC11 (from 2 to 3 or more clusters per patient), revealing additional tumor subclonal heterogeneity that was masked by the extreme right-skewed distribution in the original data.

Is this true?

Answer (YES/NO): NO